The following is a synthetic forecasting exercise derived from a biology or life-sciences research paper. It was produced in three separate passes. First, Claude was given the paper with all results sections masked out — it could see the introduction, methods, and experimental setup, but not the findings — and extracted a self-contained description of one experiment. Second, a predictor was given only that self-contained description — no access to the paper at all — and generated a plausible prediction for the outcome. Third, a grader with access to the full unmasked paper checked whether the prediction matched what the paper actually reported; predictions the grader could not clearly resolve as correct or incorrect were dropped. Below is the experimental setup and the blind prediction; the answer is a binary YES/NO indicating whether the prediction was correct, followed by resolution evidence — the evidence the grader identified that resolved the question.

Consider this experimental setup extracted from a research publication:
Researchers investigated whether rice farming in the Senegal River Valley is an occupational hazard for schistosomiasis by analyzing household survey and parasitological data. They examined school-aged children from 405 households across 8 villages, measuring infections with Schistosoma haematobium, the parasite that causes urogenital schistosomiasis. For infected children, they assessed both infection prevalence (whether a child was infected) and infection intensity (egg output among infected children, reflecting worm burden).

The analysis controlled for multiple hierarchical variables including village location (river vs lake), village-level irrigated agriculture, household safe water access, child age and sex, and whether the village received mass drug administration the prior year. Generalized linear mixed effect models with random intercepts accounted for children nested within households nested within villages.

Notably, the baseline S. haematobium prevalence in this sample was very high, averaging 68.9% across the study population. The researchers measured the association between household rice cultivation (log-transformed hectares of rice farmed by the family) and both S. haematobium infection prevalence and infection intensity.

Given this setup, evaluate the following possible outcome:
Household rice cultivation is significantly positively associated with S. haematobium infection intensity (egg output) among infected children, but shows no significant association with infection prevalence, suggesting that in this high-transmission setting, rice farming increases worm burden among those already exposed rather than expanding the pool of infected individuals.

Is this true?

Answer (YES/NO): YES